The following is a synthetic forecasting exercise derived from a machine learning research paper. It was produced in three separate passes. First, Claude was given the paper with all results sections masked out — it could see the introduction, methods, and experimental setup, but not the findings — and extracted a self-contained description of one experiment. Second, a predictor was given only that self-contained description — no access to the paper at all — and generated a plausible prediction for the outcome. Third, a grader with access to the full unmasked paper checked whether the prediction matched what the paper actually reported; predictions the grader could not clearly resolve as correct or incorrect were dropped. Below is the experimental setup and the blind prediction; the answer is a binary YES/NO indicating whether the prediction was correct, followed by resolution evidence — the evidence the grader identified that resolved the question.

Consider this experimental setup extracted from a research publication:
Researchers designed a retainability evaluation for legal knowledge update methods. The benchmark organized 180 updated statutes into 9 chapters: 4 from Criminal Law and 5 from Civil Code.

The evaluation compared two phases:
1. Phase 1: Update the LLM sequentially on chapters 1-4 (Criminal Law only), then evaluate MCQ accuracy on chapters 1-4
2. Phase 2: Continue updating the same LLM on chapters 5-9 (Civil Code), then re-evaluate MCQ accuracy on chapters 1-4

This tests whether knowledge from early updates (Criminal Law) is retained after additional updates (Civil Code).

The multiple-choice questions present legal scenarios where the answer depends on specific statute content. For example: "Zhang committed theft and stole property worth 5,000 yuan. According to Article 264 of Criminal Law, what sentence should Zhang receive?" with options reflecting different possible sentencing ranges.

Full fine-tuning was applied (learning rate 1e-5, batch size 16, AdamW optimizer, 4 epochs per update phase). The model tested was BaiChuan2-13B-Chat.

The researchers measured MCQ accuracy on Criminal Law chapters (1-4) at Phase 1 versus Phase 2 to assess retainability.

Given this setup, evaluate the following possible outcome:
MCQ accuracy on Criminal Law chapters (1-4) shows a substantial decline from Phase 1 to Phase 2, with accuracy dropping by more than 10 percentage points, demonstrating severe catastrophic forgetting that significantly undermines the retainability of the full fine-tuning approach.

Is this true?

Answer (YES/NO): NO